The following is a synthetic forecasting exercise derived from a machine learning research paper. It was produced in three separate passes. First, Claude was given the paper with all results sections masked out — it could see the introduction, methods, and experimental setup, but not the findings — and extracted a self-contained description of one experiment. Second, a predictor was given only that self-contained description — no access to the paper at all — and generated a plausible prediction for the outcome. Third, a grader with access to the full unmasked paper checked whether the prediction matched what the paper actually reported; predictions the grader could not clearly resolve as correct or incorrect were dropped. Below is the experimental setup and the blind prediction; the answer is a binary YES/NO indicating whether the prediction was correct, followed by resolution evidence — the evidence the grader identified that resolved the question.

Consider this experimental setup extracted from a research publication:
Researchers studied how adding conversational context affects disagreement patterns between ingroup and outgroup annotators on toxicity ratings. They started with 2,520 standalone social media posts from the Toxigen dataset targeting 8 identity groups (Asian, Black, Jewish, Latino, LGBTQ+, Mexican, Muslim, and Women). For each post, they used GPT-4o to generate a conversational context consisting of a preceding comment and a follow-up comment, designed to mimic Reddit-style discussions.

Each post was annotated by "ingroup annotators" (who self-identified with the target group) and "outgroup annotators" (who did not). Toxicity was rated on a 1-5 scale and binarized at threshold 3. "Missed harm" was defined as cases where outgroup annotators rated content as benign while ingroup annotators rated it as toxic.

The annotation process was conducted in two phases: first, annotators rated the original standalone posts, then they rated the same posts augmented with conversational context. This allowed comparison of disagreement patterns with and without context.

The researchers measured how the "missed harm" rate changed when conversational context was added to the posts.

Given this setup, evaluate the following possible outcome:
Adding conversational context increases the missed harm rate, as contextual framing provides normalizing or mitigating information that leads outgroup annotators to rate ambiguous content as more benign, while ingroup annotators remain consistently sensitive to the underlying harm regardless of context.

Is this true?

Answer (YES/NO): YES